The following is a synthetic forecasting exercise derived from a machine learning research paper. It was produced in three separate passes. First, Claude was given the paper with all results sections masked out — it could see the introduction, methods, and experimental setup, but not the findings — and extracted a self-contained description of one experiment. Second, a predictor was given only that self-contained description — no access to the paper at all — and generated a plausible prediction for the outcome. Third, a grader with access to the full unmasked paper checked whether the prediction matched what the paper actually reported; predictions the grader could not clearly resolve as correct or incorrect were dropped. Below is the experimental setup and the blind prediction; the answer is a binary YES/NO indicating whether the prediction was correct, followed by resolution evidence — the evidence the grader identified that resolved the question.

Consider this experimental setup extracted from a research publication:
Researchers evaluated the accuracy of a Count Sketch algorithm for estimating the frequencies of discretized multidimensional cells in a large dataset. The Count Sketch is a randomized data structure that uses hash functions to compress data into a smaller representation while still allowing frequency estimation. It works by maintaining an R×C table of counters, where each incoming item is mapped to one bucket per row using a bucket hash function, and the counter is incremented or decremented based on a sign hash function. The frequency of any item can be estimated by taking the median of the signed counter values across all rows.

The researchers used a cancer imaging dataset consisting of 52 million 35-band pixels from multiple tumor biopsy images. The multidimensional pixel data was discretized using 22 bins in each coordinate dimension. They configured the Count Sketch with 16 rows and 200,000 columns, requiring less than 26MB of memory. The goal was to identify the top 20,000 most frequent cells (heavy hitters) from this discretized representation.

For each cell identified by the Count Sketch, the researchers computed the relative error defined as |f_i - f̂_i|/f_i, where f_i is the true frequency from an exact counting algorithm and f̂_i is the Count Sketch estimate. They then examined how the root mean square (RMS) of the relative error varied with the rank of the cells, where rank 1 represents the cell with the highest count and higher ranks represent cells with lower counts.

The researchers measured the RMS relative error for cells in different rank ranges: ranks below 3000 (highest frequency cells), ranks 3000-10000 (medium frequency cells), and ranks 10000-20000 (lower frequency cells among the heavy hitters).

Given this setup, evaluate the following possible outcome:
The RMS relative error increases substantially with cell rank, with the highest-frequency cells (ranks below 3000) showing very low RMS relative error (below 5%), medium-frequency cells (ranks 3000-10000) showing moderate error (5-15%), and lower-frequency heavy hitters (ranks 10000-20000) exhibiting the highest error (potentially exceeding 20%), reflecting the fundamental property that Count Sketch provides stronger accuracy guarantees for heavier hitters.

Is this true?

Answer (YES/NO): NO